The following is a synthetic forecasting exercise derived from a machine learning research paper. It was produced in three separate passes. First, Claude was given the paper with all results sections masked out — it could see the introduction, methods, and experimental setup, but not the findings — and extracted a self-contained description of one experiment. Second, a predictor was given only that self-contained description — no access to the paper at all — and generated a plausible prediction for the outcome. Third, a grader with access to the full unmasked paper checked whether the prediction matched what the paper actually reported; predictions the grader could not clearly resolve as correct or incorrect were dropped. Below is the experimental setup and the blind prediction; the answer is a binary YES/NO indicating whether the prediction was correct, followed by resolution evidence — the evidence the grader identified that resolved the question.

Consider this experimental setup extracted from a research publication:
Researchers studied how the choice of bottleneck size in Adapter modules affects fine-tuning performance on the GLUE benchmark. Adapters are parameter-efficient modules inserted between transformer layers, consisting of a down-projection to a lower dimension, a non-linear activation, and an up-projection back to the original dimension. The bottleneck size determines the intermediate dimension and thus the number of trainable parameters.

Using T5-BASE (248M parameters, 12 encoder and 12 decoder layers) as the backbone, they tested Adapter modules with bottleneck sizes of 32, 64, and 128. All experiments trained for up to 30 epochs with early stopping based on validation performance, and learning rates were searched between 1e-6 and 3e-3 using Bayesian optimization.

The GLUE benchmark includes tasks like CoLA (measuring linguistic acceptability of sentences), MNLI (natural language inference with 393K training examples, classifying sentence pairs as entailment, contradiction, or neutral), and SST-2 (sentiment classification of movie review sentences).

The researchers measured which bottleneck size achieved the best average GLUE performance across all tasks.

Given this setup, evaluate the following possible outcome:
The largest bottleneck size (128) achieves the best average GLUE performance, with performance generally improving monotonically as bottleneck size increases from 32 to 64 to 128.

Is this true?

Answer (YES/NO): NO